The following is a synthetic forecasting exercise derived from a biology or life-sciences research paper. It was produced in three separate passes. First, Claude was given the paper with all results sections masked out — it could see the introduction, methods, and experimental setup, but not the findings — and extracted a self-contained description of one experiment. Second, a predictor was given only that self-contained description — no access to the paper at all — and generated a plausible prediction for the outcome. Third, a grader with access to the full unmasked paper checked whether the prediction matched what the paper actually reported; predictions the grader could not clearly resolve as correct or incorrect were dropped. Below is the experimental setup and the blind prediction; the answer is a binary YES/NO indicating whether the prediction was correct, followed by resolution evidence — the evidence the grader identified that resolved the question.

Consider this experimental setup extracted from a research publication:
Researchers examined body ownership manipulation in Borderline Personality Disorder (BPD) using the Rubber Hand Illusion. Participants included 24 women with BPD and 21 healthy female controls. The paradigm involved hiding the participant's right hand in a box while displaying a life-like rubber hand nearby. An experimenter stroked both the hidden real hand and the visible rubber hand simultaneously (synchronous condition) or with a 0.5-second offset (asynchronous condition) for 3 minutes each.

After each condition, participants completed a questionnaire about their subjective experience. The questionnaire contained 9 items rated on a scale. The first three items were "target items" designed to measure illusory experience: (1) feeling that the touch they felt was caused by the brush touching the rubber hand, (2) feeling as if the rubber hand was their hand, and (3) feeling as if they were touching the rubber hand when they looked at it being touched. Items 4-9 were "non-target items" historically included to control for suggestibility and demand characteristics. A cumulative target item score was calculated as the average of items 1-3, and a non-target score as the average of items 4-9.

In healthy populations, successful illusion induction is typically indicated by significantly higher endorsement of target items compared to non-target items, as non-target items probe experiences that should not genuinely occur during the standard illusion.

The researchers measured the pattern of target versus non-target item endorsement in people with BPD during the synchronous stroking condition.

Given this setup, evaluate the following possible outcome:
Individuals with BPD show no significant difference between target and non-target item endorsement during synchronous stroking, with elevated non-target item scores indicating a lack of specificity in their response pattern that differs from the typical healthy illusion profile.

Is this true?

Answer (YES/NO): NO